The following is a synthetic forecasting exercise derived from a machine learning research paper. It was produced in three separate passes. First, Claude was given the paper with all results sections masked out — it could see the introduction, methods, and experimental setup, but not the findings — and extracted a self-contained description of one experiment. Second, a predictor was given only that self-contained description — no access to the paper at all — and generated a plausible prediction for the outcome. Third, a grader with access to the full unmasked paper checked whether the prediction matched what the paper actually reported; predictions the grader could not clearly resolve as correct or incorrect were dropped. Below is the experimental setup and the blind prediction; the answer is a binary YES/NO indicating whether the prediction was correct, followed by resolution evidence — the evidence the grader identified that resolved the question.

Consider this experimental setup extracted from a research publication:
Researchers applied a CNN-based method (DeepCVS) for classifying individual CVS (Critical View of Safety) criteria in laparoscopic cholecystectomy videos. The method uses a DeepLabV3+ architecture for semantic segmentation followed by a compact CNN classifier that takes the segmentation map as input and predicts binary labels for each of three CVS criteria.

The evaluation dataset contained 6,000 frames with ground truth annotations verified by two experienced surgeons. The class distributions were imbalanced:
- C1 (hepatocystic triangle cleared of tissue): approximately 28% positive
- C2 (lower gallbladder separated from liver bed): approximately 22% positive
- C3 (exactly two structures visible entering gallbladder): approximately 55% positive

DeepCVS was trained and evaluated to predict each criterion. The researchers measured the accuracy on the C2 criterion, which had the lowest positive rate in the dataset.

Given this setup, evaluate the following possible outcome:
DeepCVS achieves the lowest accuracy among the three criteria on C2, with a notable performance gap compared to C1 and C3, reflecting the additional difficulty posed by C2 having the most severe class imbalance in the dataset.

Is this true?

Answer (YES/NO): YES